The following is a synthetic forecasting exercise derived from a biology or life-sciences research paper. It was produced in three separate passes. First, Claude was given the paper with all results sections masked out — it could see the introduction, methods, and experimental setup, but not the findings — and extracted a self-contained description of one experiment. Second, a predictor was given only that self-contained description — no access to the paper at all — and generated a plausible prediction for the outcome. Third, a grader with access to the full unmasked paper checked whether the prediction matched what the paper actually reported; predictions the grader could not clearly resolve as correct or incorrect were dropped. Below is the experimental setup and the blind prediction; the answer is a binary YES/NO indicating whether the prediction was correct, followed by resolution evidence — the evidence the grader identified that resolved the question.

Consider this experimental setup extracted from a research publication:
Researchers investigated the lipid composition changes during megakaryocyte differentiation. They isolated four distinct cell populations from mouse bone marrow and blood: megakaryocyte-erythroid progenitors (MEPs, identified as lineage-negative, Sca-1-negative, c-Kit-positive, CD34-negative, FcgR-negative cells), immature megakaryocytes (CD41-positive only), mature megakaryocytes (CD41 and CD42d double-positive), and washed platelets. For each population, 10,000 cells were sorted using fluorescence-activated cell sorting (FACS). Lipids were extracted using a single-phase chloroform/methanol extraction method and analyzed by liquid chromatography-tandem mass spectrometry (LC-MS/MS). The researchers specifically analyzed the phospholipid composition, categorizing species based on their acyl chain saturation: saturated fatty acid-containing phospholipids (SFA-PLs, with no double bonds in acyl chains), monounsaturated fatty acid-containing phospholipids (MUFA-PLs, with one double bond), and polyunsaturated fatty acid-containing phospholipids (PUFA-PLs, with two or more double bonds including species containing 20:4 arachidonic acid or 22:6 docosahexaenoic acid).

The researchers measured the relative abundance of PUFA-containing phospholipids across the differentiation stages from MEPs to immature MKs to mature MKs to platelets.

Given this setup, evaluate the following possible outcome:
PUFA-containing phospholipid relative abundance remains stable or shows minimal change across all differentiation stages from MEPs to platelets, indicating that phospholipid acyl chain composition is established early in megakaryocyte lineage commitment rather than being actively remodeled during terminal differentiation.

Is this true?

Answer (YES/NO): NO